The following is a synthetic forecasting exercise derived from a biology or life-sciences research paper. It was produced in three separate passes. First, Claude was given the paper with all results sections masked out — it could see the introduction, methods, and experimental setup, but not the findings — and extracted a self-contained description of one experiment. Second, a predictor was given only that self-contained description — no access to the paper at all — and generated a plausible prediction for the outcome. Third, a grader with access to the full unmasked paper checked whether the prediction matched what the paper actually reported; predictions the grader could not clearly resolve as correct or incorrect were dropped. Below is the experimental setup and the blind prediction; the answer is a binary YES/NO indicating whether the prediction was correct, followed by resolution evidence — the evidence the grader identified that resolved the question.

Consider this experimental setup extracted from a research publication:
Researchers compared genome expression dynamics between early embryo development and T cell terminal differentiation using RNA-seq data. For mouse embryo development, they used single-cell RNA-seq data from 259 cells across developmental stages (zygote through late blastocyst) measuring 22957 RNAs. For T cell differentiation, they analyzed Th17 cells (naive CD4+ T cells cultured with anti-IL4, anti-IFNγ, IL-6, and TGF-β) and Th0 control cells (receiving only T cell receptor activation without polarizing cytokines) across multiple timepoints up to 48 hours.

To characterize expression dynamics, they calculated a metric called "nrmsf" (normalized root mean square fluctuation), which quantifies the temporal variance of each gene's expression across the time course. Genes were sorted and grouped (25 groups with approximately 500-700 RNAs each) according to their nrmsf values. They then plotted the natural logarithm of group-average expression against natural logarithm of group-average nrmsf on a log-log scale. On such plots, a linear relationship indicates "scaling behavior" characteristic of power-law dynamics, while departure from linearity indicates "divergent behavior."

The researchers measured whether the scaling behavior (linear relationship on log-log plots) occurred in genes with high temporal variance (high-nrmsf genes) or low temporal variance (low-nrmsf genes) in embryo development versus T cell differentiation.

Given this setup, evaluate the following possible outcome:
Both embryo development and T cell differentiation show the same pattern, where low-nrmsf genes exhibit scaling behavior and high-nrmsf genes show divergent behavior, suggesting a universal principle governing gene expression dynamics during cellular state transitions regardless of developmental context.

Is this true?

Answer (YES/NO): NO